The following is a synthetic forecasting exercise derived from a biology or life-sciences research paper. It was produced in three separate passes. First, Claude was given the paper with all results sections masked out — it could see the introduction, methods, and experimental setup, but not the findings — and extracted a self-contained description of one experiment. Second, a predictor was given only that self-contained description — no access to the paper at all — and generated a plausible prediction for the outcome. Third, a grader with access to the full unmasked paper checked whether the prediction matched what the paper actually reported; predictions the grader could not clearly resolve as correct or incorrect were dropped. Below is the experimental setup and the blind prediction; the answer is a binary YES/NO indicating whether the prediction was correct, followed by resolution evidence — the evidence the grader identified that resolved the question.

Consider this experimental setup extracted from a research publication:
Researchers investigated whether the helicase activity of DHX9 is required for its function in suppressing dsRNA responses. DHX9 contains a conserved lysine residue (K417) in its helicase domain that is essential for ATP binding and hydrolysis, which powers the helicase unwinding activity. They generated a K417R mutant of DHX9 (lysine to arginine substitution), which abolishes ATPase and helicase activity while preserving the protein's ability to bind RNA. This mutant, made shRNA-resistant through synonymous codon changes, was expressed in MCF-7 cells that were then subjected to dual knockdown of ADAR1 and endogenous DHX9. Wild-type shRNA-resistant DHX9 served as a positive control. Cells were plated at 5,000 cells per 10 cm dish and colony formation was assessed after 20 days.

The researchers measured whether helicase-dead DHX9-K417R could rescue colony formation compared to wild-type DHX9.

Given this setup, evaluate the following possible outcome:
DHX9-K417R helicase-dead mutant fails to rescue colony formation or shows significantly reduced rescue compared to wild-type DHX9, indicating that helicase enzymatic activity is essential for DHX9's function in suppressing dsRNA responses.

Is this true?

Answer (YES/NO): NO